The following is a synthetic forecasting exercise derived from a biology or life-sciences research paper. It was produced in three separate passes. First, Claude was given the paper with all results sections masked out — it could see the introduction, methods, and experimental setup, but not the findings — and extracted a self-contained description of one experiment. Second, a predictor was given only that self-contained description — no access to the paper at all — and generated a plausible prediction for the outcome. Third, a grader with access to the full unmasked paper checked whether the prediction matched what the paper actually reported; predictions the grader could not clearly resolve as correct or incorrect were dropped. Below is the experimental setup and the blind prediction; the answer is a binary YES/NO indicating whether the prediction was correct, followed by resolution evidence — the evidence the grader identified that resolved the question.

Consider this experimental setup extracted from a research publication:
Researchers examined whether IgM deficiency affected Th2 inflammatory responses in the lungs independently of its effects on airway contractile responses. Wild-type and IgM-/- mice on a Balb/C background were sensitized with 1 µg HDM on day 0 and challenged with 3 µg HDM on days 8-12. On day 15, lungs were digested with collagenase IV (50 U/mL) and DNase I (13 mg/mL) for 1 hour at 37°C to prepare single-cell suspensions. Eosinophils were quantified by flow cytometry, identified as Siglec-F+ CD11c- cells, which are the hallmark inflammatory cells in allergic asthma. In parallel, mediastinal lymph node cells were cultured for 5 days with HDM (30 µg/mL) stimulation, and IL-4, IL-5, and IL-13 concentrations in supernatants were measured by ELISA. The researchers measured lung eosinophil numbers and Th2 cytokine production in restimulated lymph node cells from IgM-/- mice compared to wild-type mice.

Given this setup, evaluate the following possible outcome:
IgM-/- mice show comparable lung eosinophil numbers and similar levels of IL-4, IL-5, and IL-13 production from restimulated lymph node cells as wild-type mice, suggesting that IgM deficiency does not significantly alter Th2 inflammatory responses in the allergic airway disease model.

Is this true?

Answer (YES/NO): YES